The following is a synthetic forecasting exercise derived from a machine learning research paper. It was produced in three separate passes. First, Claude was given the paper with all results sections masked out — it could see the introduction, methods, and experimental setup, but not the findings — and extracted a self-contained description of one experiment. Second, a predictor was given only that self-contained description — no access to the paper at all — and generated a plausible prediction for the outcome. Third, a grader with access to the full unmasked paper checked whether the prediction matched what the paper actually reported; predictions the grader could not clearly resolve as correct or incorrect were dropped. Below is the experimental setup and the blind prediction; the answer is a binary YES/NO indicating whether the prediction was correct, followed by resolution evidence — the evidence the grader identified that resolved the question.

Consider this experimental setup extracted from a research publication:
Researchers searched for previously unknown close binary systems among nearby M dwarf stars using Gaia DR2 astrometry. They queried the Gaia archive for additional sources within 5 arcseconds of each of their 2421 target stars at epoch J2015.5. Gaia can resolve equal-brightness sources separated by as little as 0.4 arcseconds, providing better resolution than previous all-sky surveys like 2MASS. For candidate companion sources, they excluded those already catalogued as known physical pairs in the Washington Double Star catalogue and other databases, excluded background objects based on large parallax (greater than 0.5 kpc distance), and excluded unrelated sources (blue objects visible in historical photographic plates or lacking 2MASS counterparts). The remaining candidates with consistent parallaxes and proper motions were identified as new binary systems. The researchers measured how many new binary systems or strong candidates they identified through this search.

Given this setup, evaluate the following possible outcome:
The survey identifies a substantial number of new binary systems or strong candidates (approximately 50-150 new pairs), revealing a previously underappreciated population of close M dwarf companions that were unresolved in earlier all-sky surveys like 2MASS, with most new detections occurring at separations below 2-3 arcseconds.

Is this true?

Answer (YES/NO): NO